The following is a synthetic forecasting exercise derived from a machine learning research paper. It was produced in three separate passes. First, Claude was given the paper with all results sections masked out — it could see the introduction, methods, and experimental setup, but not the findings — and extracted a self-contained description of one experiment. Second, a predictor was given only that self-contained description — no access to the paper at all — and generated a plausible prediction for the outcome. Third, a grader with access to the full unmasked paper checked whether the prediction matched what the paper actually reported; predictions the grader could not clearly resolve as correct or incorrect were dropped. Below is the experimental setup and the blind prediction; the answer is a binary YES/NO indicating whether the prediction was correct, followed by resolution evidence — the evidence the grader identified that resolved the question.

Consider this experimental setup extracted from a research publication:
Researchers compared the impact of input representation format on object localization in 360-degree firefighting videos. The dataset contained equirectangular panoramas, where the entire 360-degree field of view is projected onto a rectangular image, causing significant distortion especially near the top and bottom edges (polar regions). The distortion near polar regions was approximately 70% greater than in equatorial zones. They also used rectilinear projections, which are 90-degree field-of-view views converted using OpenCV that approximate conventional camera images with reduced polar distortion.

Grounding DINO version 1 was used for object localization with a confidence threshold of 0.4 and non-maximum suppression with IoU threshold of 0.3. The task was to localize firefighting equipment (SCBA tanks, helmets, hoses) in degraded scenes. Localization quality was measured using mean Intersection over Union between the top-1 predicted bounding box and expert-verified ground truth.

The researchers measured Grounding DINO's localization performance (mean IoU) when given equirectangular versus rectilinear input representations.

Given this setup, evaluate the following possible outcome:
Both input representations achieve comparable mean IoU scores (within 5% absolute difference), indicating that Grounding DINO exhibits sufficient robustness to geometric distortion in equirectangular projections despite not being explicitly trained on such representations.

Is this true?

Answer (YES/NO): NO